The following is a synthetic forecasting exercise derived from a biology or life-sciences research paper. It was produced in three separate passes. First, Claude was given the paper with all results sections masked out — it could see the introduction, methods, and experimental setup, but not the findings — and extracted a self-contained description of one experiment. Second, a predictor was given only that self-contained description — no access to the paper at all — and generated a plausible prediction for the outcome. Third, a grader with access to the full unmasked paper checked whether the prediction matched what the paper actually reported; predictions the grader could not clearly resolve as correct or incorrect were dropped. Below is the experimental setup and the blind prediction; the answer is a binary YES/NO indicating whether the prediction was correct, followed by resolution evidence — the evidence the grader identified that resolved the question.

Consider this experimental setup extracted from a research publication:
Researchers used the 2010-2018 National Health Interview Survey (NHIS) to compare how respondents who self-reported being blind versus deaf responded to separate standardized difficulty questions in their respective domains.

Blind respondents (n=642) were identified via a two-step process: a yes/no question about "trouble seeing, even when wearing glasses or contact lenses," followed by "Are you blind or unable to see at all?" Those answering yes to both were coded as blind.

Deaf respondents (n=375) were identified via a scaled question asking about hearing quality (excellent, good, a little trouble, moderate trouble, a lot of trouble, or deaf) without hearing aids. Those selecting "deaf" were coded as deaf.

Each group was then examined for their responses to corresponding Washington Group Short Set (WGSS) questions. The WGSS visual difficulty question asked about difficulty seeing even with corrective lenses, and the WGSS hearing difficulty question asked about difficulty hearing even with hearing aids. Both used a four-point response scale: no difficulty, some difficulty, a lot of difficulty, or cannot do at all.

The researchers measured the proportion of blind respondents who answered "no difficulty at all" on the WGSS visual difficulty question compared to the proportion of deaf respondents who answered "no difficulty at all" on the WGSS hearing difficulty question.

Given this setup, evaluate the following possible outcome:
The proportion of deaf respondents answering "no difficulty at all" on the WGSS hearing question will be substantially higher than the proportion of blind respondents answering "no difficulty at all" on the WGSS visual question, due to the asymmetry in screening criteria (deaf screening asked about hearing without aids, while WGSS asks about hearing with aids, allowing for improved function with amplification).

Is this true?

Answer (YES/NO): YES